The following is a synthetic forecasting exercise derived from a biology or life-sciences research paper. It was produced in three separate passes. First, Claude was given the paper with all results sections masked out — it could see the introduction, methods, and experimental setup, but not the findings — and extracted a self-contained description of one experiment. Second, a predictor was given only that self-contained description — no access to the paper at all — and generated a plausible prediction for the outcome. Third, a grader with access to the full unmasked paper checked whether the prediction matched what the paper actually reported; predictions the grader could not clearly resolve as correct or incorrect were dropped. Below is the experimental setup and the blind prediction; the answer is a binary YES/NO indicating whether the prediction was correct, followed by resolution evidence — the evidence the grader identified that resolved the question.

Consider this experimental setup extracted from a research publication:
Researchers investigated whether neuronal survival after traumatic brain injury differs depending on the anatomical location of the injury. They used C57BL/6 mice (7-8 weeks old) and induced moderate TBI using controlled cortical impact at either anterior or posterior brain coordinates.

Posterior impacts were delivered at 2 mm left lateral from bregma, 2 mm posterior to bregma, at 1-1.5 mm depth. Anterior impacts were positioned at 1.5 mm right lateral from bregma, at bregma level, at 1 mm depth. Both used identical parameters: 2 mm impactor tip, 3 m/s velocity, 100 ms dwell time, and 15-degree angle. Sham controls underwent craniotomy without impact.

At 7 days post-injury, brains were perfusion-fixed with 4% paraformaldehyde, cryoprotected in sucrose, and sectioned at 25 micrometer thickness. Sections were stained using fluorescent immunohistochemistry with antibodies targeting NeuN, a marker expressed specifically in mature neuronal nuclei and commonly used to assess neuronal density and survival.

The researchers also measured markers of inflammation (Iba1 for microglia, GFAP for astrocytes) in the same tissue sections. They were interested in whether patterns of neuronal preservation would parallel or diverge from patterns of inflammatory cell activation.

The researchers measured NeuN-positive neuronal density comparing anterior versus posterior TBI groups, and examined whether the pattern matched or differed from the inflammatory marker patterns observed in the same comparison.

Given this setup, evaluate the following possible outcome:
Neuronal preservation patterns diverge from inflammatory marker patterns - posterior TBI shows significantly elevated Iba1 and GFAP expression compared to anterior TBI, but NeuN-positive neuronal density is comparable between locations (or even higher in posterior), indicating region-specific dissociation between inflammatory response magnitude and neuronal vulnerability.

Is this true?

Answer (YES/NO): NO